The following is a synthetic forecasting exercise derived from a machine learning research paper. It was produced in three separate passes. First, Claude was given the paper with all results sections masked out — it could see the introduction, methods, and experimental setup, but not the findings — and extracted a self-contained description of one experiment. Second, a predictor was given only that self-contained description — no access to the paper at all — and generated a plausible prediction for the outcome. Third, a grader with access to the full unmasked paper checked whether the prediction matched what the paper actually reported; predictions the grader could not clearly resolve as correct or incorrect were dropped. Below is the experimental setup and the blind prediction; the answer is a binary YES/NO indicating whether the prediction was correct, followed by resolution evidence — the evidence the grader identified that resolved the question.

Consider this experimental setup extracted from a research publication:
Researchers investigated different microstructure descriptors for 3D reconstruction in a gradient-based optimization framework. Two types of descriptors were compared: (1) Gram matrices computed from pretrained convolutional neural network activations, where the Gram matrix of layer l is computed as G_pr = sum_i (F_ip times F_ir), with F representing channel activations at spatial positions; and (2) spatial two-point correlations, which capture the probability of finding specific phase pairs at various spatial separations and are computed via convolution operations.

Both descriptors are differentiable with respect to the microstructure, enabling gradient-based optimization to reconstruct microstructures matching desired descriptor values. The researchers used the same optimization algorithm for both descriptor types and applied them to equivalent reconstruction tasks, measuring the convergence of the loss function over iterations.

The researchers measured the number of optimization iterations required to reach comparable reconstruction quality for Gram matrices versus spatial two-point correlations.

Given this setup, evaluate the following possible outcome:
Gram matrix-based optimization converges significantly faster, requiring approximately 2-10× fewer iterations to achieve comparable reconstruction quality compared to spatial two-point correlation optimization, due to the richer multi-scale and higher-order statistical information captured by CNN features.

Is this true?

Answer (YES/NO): NO